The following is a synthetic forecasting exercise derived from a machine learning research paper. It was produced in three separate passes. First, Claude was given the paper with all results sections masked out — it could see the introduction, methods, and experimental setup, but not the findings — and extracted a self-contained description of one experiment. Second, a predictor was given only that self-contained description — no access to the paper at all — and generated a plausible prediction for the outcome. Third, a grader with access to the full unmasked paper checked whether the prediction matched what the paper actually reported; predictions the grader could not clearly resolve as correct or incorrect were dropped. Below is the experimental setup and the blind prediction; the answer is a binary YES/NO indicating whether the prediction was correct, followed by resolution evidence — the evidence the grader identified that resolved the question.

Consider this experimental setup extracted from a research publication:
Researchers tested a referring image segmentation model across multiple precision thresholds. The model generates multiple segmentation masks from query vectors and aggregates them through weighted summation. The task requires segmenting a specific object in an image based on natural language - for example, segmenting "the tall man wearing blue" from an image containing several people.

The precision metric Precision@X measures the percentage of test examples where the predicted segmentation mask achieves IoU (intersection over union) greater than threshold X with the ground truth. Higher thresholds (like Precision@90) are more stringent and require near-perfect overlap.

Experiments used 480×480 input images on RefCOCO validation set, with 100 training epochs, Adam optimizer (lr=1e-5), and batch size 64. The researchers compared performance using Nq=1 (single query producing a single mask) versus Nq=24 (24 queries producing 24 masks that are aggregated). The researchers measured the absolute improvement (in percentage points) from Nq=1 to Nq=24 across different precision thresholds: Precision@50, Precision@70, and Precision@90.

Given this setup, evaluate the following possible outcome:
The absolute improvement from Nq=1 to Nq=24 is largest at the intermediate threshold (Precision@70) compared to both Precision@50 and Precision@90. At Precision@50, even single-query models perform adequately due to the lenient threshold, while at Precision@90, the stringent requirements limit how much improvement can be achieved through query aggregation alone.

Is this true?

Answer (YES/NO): YES